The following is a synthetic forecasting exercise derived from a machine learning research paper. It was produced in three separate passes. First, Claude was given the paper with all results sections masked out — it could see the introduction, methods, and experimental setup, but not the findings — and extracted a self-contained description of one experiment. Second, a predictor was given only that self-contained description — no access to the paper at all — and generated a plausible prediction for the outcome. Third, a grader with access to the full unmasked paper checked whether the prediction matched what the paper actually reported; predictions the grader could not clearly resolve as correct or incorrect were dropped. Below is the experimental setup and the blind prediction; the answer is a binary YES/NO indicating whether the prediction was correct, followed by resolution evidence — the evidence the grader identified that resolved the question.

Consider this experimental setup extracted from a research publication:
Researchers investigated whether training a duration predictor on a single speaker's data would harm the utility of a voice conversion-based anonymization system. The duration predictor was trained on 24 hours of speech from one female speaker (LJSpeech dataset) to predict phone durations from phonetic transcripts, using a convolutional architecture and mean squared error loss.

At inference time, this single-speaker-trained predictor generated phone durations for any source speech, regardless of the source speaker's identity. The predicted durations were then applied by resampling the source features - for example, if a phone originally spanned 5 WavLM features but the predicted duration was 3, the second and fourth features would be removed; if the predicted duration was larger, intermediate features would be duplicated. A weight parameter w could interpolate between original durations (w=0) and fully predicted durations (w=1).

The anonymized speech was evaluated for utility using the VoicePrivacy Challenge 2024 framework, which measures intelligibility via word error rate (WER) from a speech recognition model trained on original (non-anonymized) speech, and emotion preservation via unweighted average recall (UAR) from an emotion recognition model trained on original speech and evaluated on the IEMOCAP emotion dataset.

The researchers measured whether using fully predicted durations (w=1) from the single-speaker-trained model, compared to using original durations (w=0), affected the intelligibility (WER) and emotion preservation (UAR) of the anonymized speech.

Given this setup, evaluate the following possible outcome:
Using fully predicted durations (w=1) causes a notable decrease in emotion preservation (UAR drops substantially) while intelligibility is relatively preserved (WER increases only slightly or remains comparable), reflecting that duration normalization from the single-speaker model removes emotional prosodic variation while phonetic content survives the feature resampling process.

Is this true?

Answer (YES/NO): NO